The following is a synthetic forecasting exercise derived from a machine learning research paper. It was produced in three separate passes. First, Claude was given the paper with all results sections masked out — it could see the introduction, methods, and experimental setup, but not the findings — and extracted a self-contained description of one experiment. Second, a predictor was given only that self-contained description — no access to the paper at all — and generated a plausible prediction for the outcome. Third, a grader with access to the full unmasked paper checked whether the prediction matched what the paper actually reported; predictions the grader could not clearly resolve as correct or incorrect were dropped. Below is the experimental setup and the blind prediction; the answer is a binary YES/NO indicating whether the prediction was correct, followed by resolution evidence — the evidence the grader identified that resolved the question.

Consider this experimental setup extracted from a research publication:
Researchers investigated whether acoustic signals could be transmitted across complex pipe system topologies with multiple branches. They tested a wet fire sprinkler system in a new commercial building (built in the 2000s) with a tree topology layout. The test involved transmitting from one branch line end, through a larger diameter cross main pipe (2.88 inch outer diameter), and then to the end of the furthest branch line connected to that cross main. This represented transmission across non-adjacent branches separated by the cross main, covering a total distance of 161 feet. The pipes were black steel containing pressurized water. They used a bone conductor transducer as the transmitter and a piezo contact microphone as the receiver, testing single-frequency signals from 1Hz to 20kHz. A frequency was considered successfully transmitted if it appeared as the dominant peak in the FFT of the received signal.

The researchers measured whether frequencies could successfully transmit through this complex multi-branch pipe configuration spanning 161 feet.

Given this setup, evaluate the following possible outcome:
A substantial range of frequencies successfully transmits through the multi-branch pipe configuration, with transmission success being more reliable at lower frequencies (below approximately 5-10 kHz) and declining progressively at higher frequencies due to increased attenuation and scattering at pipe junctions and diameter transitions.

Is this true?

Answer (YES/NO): NO